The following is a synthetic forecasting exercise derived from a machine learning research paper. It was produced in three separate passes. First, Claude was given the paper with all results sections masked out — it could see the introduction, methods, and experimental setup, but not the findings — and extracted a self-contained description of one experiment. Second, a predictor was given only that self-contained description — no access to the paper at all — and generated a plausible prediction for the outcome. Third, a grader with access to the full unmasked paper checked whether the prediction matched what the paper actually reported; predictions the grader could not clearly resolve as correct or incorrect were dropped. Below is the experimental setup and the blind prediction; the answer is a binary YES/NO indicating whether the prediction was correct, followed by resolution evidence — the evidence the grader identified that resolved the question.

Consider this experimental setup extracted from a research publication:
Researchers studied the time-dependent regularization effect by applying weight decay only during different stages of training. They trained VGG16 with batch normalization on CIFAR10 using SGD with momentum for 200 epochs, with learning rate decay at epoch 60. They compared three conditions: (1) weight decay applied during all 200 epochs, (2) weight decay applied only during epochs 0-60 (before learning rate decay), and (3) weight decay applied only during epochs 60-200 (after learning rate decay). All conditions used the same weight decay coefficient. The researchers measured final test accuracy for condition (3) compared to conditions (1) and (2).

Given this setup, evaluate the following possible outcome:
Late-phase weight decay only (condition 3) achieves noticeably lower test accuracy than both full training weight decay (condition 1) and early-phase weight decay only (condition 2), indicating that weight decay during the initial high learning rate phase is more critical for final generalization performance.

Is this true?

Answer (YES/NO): YES